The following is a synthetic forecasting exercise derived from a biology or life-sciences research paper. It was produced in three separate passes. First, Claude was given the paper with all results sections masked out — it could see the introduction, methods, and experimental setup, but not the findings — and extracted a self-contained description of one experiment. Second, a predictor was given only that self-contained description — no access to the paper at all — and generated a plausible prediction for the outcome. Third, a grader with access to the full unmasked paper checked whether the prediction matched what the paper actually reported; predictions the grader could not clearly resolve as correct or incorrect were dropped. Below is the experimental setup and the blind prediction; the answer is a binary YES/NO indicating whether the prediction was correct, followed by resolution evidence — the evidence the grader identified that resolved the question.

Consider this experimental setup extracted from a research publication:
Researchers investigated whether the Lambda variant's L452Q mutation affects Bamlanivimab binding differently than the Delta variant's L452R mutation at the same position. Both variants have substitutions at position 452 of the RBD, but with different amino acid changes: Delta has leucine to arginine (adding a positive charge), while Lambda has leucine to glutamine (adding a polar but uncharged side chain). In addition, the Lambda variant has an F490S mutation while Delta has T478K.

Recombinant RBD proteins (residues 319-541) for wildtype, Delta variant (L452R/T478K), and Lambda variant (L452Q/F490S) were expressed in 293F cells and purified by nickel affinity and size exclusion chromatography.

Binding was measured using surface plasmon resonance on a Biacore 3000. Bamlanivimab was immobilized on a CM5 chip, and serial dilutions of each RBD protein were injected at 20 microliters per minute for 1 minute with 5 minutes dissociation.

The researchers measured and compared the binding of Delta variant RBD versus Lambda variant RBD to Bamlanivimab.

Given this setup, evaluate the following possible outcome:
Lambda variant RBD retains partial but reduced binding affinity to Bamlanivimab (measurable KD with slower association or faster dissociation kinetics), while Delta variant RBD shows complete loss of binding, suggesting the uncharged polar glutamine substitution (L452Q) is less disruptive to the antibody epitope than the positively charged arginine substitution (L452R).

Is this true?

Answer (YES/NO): NO